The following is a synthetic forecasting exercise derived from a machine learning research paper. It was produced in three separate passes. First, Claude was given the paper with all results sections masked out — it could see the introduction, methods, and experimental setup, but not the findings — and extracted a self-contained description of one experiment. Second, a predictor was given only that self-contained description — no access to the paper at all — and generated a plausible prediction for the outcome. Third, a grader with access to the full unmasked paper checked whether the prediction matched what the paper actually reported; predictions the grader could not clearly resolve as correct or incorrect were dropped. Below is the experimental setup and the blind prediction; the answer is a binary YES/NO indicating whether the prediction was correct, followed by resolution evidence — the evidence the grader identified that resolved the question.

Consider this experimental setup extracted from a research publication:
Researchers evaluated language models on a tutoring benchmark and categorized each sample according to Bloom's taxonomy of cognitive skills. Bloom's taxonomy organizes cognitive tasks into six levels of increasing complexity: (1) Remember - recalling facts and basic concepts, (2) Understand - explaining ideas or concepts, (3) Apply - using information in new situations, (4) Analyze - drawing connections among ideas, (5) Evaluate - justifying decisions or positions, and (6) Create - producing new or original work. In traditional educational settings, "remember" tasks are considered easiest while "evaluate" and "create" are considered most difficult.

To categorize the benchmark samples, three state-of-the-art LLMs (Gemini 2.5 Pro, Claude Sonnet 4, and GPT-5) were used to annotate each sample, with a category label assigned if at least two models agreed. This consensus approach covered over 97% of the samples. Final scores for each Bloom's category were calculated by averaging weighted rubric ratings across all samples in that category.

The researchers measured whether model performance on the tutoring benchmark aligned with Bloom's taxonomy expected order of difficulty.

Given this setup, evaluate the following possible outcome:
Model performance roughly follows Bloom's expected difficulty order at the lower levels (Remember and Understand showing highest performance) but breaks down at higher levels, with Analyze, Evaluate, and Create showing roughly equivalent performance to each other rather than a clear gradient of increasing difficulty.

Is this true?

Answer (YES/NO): NO